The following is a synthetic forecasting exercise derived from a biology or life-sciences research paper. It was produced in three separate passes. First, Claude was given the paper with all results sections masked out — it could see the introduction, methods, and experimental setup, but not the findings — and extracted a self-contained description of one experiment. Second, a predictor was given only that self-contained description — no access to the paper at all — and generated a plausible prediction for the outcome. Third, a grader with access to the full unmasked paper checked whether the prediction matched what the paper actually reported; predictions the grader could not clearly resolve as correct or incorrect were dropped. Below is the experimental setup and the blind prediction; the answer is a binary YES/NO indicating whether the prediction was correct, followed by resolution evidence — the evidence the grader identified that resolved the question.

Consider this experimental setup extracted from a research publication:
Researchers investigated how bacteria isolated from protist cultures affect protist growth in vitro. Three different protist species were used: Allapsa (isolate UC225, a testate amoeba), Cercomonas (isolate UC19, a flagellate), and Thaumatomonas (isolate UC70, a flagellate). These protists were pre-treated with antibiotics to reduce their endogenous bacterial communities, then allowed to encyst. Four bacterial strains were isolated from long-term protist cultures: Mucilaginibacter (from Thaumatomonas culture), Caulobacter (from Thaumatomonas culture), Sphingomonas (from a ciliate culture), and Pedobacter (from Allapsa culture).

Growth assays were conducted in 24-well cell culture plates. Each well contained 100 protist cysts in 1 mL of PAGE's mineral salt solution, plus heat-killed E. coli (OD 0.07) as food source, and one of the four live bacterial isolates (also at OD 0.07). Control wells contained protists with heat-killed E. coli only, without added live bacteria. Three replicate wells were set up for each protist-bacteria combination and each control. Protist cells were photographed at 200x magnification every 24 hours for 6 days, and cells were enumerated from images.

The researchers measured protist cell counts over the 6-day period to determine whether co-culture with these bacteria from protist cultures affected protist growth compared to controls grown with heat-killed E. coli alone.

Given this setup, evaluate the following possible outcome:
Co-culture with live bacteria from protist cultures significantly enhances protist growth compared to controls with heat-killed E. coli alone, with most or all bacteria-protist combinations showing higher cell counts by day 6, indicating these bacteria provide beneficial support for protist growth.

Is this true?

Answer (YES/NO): NO